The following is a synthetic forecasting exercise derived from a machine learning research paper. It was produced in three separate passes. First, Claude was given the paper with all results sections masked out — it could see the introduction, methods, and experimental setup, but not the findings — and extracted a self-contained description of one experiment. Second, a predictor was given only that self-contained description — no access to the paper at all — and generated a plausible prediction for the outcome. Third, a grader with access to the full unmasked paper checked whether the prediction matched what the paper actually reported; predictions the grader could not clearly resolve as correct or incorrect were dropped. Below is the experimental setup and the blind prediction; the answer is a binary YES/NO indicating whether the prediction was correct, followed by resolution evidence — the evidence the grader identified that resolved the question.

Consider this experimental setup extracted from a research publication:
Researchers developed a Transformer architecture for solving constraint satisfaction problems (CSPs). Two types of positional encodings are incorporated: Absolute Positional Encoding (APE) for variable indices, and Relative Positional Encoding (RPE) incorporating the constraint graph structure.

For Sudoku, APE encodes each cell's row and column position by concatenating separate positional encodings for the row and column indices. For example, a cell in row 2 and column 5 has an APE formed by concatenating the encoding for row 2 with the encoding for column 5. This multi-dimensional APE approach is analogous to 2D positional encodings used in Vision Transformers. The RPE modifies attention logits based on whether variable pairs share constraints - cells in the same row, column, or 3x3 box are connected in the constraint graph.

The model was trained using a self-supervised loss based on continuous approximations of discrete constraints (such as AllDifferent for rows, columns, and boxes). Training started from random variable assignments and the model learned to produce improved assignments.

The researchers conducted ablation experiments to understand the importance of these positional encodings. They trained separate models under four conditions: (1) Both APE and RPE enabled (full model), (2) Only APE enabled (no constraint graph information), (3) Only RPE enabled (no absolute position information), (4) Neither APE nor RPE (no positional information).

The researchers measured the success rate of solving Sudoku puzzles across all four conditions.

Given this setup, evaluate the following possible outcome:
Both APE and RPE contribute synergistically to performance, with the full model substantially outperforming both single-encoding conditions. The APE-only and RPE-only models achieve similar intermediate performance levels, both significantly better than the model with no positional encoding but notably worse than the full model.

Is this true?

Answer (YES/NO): NO